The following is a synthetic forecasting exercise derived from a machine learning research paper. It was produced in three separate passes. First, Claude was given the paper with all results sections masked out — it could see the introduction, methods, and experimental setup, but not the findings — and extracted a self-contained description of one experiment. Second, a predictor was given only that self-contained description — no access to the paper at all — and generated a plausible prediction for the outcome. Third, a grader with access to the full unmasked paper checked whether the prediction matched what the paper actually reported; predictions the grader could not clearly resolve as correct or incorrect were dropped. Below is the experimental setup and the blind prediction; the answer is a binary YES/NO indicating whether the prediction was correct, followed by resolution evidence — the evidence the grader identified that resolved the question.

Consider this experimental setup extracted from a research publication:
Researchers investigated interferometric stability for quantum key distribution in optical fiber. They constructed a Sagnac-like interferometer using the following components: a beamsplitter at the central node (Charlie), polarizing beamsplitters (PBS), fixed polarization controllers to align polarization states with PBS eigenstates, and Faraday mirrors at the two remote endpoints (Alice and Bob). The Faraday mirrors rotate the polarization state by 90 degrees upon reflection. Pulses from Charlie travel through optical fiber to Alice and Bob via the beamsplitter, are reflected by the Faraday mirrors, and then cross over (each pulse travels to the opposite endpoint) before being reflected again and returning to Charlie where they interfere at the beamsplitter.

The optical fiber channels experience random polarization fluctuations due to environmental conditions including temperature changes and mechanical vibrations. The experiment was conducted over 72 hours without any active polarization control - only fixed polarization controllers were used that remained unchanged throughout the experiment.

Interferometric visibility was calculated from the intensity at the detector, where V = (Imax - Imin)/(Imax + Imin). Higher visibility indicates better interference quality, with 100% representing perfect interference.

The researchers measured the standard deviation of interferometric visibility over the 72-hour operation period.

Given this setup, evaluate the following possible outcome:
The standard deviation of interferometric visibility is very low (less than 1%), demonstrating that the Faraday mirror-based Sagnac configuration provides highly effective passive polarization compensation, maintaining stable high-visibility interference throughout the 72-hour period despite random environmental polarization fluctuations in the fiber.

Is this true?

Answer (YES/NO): YES